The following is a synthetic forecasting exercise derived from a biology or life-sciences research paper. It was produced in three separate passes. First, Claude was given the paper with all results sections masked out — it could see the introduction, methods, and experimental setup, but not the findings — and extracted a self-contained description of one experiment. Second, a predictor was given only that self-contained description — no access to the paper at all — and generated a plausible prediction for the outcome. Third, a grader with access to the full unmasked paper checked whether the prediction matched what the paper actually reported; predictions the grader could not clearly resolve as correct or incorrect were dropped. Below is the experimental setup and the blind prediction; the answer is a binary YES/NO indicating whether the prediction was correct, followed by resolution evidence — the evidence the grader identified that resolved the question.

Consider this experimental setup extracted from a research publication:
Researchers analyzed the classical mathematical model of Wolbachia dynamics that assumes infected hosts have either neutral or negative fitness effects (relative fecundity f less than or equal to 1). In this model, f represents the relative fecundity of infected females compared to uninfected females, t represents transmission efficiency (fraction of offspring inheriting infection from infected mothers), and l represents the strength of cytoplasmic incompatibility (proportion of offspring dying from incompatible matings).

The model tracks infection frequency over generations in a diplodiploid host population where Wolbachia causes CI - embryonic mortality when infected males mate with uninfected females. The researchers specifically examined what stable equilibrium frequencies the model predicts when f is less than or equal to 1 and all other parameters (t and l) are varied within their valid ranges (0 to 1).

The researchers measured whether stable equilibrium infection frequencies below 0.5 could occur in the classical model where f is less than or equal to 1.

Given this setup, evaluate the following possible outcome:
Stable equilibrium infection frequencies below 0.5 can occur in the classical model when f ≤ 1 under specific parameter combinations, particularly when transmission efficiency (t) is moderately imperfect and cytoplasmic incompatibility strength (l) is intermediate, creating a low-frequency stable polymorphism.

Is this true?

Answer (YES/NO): NO